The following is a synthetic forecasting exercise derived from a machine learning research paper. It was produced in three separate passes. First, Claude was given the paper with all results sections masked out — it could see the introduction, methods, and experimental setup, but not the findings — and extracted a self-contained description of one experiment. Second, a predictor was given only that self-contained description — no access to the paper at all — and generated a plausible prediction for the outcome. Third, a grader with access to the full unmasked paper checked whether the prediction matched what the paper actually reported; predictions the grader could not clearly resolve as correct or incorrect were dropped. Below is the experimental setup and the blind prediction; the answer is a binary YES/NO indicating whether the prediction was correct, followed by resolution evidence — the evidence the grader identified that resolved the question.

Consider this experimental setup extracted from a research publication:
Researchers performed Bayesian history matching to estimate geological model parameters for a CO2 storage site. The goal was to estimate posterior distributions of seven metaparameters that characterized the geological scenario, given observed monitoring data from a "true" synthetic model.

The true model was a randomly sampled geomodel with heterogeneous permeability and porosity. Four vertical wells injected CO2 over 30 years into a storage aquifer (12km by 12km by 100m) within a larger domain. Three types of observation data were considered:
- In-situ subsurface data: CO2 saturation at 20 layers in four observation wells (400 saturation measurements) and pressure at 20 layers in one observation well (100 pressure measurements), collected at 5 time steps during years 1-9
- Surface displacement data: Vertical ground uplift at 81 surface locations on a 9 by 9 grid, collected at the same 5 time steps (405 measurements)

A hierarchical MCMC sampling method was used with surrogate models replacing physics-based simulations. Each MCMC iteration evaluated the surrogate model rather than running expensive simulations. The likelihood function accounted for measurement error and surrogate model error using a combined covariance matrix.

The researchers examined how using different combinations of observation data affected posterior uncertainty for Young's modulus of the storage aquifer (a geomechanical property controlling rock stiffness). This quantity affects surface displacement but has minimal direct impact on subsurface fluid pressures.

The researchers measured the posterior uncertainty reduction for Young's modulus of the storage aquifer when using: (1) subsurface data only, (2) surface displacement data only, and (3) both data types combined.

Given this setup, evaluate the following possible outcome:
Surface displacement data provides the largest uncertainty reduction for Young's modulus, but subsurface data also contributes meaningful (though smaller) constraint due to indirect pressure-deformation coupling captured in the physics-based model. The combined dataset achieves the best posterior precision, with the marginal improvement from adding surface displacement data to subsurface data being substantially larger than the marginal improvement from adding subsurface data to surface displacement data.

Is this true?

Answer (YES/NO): NO